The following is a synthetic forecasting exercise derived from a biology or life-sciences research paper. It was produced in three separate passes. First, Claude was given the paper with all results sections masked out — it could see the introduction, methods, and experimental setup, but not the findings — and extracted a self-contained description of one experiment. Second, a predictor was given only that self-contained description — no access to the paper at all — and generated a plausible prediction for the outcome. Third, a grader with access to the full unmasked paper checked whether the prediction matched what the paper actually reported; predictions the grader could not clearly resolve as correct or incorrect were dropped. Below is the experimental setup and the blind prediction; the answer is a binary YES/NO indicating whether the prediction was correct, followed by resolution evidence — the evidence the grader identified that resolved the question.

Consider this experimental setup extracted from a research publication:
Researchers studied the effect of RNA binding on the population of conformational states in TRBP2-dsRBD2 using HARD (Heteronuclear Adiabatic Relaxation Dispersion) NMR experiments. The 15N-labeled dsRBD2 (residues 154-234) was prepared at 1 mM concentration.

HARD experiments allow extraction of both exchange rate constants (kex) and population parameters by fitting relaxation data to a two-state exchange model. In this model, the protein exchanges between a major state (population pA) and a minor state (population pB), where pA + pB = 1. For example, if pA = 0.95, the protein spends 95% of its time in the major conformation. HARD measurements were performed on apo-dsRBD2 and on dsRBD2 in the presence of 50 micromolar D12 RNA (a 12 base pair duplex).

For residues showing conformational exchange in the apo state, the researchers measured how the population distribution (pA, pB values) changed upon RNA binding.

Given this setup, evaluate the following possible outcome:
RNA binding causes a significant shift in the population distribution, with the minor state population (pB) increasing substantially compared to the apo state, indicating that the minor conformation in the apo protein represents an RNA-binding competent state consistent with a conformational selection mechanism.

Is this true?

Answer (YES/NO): NO